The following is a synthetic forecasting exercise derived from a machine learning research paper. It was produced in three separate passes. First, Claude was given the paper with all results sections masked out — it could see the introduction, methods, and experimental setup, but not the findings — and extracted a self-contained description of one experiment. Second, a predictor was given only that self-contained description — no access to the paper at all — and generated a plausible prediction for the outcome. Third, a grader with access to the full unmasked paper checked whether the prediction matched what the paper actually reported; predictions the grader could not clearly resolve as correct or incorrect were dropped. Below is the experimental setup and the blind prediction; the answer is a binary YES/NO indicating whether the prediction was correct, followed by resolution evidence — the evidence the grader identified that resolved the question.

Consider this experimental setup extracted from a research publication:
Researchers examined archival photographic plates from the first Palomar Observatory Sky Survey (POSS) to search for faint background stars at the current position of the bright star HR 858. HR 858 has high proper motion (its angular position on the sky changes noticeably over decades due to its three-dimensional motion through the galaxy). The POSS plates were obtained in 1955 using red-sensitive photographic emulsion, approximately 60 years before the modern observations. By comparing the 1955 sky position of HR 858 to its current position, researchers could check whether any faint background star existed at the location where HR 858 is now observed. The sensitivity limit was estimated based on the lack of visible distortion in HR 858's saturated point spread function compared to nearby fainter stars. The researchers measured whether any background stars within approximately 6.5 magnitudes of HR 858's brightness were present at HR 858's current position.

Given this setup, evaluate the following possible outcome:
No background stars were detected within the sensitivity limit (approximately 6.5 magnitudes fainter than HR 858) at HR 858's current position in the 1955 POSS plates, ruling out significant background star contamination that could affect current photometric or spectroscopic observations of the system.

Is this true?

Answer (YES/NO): YES